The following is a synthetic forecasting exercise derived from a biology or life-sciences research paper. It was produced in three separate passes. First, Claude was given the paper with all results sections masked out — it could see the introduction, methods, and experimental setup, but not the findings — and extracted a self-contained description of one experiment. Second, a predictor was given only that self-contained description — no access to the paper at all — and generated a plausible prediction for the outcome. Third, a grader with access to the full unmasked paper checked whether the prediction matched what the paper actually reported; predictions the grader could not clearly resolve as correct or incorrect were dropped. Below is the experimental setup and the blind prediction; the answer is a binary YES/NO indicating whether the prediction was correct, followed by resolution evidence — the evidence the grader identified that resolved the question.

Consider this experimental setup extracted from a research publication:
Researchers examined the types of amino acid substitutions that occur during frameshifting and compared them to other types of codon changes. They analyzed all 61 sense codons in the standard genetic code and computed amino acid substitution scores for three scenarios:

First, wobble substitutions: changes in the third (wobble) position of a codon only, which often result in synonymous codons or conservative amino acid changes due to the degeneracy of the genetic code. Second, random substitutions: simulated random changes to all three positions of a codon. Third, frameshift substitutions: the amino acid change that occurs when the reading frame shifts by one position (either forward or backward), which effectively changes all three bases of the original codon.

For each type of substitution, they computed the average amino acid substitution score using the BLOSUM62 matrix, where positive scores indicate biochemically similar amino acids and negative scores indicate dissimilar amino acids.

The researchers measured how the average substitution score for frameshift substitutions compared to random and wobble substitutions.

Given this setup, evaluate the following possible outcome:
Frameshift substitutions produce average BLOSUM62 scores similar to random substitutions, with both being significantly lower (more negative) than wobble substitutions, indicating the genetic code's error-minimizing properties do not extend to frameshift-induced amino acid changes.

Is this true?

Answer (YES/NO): NO